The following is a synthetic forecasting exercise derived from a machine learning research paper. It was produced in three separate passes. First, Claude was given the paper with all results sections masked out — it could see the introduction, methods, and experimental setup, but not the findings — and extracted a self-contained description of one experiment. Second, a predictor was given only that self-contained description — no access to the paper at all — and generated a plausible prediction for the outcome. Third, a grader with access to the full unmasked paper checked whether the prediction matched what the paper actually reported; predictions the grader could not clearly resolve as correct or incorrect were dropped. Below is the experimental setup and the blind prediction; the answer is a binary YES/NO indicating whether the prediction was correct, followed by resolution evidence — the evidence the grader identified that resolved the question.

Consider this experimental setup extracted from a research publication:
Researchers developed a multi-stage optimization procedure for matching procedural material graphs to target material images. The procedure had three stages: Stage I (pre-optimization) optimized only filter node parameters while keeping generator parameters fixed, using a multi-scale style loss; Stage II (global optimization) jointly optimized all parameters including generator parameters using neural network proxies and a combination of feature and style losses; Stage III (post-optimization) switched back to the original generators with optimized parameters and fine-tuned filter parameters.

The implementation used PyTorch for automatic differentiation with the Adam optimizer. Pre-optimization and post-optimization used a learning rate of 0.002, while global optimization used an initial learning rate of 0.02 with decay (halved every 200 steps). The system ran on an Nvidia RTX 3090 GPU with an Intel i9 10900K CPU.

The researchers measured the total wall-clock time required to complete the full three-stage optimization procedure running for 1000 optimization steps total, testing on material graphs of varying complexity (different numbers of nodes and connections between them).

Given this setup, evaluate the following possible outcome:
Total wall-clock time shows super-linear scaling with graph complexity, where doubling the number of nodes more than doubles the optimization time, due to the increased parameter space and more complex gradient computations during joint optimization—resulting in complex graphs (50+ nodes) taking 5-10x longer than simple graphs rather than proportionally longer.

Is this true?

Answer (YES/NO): NO